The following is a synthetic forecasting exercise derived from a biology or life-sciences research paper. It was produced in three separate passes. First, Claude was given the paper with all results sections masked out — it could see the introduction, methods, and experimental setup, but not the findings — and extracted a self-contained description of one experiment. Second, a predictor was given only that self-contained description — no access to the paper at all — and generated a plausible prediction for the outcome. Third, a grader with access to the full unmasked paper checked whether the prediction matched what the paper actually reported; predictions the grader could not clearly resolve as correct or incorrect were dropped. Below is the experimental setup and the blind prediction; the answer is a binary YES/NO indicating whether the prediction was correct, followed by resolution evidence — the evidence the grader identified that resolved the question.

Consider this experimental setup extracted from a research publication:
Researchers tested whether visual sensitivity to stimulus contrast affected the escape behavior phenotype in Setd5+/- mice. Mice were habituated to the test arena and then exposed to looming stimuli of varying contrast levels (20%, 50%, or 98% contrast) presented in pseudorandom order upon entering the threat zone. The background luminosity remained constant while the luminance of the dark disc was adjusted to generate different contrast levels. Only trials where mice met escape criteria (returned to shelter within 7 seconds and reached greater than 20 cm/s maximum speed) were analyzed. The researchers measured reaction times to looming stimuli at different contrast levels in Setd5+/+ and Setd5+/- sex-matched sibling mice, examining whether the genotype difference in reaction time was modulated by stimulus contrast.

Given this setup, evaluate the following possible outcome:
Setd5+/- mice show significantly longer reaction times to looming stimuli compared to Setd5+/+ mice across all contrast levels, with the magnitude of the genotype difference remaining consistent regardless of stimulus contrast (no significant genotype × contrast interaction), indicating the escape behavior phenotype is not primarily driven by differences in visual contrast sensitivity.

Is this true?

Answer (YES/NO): NO